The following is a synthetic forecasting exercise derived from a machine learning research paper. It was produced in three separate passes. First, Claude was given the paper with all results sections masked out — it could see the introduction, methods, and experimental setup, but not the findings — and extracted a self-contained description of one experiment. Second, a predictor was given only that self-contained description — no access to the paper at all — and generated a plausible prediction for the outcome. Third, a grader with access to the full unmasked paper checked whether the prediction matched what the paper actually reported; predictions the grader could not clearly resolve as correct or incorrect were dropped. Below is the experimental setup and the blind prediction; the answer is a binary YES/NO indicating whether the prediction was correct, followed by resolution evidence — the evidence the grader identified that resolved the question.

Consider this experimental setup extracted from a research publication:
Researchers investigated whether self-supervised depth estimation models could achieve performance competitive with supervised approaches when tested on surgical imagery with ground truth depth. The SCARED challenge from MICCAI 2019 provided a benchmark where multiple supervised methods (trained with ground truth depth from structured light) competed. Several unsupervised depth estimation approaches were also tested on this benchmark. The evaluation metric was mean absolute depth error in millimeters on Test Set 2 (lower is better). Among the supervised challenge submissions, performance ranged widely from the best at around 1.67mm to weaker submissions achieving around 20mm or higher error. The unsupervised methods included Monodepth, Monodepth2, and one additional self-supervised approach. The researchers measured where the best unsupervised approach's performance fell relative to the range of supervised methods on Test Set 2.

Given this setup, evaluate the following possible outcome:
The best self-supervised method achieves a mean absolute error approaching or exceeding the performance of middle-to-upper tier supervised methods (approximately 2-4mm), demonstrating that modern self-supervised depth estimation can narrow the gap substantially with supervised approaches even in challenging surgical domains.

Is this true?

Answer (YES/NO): NO